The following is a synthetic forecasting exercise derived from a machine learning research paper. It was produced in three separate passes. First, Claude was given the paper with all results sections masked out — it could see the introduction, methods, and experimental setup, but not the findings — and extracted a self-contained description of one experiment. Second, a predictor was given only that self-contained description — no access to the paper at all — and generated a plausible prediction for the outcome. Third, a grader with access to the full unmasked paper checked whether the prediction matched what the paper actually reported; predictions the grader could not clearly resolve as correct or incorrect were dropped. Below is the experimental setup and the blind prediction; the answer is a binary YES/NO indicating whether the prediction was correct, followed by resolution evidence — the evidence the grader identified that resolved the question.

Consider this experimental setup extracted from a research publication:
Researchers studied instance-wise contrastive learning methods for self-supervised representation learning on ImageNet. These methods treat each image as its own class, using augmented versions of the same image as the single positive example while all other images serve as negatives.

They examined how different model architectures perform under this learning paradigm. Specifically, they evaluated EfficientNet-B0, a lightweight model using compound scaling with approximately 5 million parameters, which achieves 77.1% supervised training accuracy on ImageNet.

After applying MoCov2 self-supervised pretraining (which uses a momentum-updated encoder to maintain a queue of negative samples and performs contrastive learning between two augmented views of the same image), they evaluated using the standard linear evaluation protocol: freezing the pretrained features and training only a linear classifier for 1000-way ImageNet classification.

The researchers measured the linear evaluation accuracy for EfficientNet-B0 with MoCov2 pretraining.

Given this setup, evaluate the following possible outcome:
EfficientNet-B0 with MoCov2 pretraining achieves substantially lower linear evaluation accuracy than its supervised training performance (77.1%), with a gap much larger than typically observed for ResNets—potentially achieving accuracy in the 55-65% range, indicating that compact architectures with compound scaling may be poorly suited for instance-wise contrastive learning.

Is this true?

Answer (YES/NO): NO